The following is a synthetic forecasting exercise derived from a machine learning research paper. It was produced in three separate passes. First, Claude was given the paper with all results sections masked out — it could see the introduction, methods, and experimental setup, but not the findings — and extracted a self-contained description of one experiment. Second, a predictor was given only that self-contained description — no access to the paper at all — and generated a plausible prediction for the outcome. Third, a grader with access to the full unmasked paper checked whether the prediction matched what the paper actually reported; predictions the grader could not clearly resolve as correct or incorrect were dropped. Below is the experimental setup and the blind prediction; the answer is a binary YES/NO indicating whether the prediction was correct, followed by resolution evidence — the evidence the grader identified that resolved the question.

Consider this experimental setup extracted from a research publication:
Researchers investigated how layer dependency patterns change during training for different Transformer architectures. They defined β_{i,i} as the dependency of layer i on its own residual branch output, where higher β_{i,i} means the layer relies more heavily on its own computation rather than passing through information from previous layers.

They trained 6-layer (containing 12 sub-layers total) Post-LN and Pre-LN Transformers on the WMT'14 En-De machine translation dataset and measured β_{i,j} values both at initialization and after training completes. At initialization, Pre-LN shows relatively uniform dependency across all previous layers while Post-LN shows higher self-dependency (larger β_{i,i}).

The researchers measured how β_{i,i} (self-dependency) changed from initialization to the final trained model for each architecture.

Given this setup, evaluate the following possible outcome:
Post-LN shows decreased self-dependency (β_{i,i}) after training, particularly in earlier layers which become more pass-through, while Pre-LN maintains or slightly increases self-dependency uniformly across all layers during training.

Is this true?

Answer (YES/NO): NO